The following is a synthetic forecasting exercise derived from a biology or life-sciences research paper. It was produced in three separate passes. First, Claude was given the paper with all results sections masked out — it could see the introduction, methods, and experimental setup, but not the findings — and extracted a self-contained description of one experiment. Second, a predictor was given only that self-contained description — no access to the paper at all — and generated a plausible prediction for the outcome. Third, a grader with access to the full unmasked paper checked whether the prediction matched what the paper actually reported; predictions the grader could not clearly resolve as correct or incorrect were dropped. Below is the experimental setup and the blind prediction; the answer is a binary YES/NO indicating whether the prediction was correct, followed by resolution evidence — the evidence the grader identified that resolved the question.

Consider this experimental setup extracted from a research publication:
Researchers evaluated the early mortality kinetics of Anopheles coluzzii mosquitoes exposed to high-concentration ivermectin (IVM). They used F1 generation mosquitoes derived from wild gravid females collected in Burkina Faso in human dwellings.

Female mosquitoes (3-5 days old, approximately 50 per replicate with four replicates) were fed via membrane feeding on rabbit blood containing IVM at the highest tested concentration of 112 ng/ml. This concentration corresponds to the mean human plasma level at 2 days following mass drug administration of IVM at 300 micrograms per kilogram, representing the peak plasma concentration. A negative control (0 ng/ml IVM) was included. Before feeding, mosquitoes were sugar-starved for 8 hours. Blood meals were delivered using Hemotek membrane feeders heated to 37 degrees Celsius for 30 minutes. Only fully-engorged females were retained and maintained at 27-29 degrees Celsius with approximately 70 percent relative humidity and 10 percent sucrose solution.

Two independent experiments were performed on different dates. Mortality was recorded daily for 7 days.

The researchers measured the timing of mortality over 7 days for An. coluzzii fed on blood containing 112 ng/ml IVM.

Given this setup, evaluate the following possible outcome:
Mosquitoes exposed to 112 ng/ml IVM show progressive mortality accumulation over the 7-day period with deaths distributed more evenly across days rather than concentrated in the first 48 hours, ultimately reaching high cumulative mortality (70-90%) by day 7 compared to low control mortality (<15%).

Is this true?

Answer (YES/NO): NO